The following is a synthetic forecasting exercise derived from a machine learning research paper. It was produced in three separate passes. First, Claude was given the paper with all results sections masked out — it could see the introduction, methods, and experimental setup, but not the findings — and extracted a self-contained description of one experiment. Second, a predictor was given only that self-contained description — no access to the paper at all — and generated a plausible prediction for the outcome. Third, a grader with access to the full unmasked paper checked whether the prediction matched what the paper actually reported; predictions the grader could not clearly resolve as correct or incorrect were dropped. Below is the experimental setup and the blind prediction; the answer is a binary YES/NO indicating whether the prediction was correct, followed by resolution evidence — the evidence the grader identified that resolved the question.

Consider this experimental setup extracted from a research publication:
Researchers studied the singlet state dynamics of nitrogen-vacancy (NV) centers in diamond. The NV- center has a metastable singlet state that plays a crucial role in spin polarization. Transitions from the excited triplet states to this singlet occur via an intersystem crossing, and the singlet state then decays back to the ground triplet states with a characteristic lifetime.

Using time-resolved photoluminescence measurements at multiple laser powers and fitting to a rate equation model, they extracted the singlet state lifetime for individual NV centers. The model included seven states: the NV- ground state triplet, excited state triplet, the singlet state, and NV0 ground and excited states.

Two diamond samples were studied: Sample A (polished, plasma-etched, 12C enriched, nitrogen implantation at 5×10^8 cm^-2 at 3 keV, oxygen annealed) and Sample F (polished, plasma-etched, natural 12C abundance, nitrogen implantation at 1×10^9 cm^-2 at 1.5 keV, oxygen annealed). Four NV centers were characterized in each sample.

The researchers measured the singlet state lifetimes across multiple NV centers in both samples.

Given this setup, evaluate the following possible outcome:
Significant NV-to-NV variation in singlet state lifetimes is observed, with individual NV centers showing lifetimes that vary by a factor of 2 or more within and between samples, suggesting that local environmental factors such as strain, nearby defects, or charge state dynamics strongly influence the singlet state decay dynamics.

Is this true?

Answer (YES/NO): YES